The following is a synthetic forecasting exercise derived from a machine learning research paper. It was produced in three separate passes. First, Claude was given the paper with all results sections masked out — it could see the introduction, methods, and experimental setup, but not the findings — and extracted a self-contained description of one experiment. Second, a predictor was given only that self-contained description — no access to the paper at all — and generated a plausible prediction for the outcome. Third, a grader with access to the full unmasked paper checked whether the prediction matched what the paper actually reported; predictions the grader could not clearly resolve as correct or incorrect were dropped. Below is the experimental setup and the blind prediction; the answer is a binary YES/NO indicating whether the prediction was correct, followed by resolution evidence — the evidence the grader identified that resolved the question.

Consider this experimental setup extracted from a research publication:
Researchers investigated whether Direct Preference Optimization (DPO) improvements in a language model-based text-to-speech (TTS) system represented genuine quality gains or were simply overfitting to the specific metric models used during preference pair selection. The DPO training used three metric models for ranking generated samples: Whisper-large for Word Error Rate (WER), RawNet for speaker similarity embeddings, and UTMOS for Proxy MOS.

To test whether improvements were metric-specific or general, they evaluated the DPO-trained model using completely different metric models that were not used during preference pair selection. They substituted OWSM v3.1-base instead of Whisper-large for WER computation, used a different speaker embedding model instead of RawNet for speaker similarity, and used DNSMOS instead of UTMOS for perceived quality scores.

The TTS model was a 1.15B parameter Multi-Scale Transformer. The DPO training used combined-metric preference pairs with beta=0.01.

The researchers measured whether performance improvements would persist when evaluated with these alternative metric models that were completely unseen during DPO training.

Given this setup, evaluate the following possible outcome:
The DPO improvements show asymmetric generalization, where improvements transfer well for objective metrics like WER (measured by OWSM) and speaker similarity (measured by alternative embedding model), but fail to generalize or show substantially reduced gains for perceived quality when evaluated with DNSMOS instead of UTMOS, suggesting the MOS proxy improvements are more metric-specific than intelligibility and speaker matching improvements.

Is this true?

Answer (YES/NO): NO